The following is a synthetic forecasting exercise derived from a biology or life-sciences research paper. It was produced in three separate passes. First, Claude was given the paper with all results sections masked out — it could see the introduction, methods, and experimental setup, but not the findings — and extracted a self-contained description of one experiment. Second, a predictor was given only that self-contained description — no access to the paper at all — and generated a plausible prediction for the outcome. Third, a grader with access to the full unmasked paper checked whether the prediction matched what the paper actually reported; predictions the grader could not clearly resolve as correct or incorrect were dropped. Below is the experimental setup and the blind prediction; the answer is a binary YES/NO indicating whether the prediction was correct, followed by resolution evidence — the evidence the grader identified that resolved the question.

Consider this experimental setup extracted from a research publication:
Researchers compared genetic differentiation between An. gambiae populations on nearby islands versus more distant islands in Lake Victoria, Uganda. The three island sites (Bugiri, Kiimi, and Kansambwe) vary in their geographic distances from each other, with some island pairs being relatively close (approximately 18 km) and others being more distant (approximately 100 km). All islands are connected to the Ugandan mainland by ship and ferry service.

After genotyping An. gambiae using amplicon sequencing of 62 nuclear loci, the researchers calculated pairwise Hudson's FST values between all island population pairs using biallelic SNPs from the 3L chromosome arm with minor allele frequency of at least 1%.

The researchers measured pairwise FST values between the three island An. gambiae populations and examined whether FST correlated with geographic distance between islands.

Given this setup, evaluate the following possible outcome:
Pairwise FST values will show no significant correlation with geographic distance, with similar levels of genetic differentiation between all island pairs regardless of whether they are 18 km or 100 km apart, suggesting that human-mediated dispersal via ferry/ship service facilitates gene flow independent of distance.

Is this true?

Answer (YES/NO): NO